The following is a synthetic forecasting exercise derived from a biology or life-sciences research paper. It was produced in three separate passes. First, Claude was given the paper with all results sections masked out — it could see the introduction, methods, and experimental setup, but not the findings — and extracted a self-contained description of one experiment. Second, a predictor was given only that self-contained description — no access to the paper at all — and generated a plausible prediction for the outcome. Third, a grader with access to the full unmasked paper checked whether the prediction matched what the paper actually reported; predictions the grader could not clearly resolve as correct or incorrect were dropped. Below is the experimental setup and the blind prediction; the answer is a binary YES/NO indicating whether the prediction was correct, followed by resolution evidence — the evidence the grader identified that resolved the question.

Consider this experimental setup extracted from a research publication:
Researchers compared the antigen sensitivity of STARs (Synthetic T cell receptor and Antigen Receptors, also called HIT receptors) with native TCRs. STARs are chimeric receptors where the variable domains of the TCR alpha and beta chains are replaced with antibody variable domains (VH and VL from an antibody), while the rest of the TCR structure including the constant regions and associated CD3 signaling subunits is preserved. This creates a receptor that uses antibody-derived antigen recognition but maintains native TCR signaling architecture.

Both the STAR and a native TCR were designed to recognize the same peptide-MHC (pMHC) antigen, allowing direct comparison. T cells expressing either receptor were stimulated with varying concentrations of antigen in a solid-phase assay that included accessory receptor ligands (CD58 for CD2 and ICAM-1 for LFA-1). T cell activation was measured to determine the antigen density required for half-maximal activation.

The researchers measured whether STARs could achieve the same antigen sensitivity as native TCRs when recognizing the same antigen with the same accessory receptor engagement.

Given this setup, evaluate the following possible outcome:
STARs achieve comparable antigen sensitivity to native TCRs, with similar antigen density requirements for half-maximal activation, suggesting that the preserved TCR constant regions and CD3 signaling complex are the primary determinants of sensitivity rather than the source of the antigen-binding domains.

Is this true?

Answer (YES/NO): YES